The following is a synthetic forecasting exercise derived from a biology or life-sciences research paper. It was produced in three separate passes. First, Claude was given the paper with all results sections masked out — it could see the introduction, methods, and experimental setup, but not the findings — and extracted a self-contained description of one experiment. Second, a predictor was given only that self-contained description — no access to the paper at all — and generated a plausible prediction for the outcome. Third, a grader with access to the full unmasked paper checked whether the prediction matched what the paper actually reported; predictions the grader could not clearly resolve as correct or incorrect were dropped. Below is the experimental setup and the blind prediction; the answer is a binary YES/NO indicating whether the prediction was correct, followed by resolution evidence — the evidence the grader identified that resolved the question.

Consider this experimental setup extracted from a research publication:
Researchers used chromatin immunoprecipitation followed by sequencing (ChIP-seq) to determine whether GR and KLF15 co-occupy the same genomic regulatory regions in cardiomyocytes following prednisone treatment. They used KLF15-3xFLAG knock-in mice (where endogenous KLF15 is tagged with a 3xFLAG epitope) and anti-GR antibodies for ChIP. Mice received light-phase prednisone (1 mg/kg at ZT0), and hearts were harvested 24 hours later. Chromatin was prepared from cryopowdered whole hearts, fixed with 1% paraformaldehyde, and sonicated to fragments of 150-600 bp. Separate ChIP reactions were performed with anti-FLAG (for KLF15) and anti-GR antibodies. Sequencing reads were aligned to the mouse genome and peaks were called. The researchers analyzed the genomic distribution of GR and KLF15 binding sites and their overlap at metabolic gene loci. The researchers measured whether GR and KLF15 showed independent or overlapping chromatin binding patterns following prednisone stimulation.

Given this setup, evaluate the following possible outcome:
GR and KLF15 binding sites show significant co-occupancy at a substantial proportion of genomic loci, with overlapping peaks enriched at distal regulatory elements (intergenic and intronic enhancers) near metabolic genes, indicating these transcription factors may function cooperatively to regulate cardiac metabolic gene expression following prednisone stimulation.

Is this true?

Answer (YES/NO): NO